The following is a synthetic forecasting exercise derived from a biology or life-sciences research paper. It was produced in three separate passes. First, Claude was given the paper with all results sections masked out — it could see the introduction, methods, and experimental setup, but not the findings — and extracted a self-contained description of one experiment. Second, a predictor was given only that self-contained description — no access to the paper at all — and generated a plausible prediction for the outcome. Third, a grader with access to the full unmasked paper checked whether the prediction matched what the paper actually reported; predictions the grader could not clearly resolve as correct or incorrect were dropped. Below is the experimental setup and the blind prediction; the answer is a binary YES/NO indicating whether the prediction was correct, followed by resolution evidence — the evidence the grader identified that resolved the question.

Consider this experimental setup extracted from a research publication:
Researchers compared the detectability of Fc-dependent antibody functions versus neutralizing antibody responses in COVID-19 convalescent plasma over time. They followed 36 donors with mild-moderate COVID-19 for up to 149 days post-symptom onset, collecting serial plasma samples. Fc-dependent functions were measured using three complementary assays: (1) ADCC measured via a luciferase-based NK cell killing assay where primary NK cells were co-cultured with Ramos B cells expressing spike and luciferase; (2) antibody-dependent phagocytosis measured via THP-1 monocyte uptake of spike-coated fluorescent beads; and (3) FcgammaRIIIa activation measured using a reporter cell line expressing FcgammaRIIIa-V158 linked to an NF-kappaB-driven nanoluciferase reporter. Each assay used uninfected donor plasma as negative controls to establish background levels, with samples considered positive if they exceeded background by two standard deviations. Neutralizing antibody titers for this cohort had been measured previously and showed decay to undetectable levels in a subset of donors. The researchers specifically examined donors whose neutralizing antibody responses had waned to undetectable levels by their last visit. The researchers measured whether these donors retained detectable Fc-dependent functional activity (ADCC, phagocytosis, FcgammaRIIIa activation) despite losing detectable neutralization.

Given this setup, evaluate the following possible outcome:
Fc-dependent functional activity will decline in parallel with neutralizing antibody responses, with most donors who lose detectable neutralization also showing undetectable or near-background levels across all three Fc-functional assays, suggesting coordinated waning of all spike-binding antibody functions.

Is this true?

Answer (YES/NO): NO